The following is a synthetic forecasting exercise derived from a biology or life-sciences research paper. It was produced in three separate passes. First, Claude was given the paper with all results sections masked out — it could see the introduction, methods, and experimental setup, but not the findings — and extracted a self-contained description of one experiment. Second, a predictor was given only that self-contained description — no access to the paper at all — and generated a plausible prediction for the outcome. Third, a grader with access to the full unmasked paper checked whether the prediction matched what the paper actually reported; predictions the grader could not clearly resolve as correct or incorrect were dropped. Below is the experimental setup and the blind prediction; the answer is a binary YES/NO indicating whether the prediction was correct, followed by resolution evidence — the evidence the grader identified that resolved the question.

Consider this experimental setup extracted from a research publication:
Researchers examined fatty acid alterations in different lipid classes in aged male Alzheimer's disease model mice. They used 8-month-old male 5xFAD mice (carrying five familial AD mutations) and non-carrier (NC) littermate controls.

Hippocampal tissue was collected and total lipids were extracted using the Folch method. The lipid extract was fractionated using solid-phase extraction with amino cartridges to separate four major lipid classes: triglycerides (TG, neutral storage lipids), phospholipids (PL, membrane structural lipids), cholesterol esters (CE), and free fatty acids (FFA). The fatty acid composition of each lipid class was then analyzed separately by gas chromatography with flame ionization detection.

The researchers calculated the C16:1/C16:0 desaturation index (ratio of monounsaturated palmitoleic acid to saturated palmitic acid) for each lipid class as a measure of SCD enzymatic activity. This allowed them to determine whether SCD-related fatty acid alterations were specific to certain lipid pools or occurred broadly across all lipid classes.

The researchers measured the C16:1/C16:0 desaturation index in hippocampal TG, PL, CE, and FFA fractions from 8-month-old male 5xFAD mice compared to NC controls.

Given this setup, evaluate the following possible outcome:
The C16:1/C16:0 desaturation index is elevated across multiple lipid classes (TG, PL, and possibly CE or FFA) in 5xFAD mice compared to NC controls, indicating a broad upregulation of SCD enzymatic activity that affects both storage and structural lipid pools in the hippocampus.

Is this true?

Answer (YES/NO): NO